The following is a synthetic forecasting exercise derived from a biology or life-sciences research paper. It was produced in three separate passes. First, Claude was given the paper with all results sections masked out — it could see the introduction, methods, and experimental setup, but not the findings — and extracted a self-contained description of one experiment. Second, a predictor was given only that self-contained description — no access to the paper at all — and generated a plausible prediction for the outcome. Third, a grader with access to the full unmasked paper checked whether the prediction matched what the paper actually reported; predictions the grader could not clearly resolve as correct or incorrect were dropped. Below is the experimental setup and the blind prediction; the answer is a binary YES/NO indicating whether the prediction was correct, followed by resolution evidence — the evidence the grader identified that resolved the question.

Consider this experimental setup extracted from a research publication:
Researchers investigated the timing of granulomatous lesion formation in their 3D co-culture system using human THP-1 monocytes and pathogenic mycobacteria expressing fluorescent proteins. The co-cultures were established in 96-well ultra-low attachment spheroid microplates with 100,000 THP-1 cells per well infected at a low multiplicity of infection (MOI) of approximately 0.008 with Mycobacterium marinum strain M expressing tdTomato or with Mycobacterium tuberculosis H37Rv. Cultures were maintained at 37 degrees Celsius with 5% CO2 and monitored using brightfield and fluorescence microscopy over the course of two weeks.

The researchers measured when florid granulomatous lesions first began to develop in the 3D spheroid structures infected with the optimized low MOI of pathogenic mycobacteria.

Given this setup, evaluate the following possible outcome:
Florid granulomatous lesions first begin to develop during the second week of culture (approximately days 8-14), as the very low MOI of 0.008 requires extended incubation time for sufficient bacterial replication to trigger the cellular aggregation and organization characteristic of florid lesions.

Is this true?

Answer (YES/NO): NO